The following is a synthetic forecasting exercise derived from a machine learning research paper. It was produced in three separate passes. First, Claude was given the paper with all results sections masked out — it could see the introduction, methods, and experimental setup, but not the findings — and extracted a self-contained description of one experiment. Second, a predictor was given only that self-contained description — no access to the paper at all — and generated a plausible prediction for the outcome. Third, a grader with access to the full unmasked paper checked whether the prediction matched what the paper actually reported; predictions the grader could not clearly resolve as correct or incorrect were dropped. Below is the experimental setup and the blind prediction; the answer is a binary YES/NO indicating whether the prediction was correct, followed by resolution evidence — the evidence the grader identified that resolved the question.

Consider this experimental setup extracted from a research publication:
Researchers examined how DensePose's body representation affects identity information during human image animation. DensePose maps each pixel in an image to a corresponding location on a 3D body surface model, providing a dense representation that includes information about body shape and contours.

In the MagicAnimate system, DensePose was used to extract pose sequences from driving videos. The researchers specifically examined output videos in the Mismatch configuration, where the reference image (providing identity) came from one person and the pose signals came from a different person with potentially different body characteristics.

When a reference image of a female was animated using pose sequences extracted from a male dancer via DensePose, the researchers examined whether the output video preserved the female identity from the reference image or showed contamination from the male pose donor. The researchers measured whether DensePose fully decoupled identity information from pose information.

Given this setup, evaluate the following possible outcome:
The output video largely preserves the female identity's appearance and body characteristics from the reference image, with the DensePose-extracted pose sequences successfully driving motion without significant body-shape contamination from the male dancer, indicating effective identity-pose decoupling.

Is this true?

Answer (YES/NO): NO